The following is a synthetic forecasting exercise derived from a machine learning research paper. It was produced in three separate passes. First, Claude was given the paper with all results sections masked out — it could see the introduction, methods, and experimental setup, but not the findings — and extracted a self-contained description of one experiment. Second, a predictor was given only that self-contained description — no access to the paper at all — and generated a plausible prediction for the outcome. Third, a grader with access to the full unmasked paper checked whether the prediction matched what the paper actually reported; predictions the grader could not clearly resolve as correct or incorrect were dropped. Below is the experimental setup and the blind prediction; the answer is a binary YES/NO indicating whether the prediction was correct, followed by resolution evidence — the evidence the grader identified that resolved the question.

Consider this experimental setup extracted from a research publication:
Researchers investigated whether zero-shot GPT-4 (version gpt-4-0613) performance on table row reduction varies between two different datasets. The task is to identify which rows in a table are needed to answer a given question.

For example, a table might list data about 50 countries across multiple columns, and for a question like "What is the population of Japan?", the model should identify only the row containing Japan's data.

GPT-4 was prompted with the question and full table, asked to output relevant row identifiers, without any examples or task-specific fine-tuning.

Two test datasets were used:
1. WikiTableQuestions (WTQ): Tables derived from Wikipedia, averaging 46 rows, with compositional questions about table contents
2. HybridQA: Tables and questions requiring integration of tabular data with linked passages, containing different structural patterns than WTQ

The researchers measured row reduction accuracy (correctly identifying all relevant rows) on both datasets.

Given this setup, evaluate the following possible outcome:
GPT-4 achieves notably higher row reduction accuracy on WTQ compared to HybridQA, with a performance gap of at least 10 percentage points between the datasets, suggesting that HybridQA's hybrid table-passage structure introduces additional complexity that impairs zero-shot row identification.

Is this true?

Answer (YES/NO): NO